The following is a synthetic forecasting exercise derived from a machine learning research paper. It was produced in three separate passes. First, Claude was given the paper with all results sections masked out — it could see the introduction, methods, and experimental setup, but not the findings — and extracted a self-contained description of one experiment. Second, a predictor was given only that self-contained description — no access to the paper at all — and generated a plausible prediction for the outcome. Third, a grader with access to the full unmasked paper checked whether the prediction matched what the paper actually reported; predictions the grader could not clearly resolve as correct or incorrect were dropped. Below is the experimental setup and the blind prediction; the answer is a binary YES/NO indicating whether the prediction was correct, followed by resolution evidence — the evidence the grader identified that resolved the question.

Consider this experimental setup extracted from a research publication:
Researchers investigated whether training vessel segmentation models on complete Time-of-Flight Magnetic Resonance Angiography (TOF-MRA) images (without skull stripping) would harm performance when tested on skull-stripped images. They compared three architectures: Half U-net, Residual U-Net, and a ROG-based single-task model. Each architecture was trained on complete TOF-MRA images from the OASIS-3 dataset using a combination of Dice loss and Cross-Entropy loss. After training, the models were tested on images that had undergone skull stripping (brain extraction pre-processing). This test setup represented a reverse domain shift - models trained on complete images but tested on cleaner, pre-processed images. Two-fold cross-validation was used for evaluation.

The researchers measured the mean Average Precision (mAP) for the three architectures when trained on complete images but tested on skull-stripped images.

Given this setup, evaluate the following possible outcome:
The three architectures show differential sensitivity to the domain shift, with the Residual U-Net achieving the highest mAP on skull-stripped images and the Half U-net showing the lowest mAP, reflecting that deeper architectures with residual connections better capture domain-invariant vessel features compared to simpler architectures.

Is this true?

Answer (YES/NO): NO